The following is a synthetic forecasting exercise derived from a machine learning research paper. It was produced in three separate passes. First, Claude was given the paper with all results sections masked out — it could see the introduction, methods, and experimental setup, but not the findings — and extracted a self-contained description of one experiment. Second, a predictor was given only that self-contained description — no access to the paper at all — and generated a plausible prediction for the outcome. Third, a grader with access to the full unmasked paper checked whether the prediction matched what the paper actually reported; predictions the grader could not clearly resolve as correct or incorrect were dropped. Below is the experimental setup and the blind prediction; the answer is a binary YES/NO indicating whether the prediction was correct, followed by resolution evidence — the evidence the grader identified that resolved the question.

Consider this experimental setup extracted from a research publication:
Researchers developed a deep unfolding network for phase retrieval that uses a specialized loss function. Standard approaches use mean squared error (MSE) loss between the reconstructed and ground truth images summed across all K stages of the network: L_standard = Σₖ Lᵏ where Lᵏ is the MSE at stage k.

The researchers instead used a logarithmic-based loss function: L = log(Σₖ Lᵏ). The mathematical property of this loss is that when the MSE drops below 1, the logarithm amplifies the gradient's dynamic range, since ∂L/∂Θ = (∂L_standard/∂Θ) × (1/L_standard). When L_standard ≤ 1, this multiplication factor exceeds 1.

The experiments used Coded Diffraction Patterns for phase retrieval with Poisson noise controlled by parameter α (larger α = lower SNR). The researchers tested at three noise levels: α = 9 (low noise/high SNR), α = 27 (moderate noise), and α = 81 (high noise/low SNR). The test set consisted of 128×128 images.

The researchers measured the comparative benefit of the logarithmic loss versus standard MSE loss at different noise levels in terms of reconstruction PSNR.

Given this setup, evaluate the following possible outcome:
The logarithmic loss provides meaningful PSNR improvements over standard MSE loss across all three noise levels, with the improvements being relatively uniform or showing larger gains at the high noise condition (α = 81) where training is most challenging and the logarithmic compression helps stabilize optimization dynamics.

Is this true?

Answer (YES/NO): NO